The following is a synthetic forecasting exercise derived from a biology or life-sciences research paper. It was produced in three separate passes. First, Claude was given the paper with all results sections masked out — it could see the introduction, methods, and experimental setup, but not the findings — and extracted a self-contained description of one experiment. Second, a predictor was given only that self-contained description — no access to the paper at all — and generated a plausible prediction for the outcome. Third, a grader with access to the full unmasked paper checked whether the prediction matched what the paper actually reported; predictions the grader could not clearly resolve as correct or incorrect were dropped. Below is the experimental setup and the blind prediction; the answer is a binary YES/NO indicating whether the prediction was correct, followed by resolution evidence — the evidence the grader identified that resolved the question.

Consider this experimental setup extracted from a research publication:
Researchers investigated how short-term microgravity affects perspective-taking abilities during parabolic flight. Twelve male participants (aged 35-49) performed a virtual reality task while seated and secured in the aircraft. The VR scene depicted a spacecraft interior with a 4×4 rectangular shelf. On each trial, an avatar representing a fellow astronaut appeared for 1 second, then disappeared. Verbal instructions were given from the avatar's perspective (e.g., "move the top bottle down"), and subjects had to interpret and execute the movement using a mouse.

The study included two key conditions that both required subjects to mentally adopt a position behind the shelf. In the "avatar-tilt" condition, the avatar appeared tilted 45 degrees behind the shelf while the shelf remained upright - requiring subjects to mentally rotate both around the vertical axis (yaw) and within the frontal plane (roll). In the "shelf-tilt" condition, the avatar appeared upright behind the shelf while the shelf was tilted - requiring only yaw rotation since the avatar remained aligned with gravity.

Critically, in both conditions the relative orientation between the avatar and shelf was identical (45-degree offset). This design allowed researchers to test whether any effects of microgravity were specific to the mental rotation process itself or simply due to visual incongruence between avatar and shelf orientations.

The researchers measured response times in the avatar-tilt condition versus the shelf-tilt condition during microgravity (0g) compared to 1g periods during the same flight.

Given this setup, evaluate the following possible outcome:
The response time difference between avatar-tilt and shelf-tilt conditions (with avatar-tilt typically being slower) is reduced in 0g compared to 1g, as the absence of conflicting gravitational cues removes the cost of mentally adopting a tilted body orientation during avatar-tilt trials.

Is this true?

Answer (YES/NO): YES